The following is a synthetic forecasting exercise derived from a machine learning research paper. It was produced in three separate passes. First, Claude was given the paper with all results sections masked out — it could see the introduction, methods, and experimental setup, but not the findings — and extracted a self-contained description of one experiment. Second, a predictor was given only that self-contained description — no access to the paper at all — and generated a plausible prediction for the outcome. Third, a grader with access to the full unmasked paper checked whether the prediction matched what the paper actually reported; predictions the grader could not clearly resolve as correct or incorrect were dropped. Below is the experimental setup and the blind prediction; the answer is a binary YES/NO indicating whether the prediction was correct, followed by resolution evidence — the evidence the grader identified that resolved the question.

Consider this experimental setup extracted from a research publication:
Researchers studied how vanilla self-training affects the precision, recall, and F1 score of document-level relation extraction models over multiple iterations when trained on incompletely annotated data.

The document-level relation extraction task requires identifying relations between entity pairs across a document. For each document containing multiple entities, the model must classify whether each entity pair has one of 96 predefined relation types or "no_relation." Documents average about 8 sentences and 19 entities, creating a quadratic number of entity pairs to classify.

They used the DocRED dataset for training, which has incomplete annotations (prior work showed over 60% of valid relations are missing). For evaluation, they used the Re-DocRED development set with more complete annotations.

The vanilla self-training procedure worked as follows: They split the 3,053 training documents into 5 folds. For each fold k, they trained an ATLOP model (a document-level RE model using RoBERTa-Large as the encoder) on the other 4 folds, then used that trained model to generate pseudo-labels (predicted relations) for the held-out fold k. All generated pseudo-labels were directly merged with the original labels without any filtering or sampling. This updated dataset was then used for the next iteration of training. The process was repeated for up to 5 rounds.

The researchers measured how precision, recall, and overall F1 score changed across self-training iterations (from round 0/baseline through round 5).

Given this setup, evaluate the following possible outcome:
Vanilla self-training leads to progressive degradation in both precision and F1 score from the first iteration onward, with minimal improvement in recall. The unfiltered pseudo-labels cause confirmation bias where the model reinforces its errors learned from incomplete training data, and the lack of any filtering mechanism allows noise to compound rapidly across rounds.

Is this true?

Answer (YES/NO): NO